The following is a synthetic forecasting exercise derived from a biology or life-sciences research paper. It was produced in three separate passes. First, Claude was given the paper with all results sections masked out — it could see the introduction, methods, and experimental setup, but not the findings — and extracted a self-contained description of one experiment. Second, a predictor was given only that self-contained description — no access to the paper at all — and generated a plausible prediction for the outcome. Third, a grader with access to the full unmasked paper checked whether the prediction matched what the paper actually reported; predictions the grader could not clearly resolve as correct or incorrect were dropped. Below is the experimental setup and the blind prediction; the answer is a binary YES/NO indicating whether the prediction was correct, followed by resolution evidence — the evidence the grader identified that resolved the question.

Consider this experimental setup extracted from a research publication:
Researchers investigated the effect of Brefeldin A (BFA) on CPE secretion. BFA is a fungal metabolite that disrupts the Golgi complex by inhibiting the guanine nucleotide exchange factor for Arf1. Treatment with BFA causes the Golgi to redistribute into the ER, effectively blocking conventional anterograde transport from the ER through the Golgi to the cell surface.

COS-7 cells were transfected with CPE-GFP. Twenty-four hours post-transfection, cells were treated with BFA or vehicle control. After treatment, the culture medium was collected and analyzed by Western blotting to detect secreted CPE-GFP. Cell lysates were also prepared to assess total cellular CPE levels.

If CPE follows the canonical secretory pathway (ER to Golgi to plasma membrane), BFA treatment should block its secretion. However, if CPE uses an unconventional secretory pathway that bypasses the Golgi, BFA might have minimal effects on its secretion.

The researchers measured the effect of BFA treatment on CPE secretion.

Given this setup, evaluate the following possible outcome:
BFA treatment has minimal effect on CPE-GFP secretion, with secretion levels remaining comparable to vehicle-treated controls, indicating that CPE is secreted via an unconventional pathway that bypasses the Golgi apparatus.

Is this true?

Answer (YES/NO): NO